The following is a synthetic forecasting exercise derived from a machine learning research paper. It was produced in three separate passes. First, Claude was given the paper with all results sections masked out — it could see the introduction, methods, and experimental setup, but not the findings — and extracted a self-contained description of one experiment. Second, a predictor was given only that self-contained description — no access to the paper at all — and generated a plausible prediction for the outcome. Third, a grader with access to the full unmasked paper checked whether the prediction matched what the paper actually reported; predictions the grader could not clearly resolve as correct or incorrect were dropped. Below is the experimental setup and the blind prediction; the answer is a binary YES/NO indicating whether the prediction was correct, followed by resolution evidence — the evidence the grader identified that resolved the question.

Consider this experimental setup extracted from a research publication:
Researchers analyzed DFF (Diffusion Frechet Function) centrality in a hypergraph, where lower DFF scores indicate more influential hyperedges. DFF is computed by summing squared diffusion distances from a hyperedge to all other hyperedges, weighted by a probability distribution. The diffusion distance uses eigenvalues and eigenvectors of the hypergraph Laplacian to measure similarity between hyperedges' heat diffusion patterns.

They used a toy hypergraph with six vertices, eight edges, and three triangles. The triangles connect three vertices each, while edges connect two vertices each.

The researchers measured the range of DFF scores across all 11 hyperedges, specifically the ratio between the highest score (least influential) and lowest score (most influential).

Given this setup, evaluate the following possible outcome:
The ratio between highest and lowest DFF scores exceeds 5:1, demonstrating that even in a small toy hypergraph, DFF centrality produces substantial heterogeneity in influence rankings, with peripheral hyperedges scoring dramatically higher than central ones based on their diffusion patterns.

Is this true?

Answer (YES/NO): NO